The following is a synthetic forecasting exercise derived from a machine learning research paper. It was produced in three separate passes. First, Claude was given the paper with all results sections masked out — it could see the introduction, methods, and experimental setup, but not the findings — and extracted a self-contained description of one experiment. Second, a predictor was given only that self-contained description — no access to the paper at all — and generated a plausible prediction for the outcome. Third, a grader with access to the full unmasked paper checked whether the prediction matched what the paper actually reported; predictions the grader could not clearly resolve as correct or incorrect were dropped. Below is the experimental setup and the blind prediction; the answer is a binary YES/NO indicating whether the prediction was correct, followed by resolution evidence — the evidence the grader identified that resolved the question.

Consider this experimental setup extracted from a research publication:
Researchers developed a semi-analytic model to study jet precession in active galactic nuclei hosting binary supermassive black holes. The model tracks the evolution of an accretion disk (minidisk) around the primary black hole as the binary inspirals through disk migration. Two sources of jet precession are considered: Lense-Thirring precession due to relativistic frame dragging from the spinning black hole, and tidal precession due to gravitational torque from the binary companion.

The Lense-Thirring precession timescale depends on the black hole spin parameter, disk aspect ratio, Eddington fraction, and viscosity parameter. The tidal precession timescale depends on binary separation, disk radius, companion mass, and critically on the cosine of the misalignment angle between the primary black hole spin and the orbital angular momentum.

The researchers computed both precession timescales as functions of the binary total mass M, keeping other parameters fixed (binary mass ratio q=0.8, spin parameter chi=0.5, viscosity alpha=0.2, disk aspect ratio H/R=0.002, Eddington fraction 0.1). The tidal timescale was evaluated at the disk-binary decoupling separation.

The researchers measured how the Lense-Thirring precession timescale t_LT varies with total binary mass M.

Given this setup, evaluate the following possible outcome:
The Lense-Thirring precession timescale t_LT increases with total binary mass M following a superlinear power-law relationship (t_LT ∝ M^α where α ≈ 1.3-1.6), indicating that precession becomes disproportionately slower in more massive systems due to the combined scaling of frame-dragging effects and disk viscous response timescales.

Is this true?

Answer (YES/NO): NO